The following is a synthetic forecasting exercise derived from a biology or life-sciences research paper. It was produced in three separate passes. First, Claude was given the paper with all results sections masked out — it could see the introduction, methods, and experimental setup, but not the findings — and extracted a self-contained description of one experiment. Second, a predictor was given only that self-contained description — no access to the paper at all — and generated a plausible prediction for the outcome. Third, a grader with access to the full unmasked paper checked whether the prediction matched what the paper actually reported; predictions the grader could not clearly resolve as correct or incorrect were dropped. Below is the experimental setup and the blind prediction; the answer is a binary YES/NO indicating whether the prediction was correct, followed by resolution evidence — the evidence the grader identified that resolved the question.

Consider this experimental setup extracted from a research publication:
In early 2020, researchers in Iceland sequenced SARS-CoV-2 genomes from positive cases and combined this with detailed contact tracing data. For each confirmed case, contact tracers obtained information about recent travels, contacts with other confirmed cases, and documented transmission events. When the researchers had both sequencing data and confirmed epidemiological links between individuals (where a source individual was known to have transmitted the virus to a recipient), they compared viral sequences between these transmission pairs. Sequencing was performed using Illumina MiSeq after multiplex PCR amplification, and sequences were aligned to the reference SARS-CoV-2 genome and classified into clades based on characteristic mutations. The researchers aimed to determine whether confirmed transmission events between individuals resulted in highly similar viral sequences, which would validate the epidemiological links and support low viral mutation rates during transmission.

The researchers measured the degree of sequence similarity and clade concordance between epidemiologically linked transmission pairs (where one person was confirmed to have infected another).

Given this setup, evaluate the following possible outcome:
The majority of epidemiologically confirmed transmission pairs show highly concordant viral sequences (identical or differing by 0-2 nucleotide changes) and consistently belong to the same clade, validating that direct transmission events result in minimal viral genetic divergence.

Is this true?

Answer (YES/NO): YES